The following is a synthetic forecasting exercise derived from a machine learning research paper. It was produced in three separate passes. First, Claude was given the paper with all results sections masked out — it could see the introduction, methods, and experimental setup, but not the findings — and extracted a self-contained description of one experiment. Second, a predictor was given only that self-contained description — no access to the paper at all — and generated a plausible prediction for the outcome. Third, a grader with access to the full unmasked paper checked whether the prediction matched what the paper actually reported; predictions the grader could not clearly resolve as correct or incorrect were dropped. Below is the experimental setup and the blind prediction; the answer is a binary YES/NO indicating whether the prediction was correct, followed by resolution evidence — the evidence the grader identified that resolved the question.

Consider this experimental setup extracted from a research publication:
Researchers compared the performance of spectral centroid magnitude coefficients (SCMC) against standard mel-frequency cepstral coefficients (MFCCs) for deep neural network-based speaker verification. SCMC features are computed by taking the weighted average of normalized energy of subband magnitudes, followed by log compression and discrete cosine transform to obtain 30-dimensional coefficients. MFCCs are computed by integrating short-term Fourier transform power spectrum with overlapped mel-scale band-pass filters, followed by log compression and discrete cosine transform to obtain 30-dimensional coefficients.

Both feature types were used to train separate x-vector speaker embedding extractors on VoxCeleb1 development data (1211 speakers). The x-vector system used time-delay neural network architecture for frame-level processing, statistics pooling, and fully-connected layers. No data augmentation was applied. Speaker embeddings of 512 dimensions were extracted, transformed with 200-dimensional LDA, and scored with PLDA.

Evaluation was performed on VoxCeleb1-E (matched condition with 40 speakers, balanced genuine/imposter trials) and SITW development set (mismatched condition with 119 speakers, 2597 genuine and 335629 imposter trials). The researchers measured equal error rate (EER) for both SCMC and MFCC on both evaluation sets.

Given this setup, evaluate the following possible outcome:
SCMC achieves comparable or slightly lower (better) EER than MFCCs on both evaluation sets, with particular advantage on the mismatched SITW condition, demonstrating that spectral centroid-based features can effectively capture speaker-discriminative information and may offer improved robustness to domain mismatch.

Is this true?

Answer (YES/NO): YES